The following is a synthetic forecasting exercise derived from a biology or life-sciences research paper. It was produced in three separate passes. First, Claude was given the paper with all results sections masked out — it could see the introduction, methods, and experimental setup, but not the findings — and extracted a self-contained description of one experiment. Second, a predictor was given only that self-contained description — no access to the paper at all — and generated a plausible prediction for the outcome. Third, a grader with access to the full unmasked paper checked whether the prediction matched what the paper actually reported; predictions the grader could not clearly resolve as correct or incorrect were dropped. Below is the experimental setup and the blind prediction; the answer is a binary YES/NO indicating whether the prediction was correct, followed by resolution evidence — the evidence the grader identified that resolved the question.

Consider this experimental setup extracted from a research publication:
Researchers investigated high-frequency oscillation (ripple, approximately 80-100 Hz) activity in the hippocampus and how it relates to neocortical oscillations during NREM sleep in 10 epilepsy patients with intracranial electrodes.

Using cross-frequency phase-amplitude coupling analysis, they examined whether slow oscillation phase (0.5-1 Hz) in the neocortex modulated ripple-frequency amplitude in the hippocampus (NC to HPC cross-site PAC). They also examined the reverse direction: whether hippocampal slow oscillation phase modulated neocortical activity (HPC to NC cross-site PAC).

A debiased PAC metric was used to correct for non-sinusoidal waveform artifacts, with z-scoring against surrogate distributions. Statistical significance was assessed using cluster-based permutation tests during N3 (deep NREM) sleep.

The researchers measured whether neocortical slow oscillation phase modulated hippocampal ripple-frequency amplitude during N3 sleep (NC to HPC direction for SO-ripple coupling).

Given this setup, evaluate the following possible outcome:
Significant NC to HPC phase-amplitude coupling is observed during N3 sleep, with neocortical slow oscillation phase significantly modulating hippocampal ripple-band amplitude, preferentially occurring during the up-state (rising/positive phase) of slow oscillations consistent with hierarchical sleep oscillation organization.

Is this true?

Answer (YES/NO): NO